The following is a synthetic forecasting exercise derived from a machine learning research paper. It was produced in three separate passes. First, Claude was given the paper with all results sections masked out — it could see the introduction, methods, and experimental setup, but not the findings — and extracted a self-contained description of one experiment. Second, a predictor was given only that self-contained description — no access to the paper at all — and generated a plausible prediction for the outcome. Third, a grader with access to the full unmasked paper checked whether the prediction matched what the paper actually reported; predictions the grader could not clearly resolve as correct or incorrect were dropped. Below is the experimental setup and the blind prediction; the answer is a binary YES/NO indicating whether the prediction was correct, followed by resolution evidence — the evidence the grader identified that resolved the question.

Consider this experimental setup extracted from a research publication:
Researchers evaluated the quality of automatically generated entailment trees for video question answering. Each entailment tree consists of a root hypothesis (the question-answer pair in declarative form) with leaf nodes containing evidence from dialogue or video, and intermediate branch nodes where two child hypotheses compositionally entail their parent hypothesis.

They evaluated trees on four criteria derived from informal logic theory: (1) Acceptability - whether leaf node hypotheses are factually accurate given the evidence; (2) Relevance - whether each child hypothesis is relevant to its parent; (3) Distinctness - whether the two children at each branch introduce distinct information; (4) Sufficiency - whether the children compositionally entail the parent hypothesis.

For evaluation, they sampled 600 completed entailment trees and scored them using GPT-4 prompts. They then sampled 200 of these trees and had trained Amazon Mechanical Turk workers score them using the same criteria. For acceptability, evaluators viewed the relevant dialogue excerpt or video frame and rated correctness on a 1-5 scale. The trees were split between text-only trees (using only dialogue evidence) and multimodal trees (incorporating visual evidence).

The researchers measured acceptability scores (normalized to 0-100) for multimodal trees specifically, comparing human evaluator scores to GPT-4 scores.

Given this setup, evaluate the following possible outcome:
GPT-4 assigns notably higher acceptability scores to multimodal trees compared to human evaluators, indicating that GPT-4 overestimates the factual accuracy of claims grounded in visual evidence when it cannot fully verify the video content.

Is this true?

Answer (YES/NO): YES